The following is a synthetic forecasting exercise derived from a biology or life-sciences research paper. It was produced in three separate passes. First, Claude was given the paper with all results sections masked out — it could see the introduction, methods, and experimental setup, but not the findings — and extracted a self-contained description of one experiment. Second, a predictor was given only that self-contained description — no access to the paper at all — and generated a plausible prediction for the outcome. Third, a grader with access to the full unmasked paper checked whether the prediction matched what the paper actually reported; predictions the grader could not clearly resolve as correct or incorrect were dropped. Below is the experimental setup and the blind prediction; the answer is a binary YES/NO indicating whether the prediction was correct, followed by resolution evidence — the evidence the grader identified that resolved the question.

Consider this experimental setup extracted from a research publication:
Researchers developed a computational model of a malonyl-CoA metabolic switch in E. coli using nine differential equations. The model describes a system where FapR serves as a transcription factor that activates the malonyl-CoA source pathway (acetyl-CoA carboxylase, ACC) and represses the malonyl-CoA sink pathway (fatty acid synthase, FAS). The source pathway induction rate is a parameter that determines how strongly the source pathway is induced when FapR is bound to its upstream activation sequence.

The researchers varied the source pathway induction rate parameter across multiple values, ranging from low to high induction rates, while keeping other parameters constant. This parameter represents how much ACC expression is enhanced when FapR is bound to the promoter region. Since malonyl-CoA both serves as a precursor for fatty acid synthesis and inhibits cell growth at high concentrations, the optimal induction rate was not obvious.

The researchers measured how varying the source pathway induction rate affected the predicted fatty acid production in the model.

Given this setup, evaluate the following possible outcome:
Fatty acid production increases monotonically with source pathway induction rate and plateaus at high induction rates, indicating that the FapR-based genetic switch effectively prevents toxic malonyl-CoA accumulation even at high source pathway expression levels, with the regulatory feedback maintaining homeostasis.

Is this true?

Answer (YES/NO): NO